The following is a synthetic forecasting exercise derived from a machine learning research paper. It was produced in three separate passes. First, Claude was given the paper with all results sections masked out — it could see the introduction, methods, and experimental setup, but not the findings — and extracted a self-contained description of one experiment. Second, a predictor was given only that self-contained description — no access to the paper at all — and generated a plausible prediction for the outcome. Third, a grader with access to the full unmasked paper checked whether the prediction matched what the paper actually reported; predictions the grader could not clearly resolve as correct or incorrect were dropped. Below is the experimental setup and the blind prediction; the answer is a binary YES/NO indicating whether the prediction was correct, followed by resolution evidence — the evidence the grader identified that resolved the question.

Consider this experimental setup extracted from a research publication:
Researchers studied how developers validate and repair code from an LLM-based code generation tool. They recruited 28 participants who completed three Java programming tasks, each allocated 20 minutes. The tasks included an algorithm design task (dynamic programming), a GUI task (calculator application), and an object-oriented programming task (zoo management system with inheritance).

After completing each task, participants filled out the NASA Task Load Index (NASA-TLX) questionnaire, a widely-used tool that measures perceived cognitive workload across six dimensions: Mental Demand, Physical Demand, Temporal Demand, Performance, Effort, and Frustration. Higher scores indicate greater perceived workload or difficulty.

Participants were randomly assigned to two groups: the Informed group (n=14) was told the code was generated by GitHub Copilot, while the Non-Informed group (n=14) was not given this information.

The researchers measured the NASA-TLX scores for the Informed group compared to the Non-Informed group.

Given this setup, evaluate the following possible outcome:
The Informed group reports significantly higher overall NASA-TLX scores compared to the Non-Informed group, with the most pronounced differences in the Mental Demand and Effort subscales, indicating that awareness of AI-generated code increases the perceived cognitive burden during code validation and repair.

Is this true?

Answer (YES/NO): NO